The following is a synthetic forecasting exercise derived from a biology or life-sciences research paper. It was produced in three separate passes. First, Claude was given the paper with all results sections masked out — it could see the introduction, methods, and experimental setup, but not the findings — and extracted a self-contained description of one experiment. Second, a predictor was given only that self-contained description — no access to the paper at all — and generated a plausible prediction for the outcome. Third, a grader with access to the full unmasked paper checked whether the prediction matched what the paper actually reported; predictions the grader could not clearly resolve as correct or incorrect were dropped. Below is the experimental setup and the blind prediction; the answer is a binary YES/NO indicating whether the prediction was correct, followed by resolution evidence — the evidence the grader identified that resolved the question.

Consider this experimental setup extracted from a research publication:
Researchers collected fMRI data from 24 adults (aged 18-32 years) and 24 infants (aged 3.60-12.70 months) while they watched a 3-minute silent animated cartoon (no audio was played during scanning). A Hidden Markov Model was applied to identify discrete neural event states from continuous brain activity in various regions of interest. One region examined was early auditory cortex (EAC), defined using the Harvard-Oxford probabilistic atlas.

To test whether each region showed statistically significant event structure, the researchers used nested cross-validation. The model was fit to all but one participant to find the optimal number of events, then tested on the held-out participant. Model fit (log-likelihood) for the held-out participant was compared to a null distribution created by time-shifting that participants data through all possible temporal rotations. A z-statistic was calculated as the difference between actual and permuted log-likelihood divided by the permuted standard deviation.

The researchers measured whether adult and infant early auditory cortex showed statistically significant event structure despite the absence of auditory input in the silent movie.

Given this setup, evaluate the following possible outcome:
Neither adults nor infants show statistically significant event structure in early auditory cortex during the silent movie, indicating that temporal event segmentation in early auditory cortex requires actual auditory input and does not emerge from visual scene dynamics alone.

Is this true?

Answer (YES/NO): NO